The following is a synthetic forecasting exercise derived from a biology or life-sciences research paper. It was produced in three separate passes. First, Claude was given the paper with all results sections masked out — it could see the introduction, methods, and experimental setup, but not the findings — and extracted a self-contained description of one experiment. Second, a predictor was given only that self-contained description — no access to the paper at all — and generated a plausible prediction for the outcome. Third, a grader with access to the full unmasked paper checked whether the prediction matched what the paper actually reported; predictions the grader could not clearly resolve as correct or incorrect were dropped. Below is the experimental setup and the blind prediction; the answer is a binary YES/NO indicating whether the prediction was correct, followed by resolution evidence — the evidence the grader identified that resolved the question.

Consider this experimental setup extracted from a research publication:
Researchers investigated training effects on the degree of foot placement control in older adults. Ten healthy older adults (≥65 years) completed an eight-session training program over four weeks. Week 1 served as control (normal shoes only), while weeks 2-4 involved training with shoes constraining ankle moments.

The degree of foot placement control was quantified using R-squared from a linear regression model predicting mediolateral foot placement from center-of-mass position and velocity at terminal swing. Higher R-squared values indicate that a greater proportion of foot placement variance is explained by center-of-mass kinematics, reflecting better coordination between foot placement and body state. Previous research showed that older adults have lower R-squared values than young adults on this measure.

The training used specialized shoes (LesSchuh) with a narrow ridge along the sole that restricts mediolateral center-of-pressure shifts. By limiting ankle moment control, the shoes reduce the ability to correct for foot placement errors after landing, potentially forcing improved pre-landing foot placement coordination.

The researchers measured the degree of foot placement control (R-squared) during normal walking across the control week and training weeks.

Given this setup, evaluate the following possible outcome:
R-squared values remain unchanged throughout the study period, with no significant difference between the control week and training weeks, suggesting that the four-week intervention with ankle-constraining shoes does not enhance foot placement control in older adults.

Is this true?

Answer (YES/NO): YES